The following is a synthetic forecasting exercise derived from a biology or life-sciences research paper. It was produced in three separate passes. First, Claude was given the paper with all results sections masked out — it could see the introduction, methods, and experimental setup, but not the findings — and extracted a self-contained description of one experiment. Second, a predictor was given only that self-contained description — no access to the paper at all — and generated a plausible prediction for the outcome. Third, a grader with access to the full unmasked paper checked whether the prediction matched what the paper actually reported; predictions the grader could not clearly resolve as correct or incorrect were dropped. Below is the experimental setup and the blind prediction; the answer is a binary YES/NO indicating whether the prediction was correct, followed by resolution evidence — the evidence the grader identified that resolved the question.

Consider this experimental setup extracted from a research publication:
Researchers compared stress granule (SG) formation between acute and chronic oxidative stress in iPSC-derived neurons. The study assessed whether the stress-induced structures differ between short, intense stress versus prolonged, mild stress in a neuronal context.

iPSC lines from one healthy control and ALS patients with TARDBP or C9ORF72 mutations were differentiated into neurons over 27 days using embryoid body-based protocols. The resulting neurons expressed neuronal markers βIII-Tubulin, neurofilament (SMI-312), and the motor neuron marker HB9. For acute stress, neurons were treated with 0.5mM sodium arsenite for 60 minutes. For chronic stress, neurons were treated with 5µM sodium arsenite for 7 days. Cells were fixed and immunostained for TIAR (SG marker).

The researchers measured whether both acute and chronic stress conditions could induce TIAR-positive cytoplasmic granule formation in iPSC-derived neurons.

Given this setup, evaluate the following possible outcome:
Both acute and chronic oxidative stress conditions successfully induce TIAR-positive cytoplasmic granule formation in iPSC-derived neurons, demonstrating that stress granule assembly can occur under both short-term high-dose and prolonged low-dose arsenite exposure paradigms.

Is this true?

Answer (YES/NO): YES